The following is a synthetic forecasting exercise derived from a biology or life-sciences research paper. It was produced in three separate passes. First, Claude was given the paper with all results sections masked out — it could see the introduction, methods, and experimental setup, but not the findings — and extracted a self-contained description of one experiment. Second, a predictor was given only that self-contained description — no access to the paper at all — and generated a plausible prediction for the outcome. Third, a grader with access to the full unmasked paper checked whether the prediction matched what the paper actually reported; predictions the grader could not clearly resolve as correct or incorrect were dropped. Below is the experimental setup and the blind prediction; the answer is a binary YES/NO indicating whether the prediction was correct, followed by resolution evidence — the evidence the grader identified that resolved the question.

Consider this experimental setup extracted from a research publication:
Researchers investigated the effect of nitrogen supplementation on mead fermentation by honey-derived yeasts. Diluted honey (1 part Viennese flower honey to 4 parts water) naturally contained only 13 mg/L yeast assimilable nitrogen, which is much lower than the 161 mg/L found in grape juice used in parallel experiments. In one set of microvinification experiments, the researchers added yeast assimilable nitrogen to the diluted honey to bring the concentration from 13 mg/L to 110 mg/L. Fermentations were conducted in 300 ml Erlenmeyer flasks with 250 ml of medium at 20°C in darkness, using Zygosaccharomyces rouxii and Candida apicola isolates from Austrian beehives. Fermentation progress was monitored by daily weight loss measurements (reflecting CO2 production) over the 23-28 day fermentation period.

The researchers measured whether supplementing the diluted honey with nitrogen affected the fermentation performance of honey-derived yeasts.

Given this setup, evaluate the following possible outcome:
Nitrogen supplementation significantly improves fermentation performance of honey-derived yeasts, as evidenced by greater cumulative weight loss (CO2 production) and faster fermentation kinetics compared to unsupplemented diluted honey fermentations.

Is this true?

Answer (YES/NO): NO